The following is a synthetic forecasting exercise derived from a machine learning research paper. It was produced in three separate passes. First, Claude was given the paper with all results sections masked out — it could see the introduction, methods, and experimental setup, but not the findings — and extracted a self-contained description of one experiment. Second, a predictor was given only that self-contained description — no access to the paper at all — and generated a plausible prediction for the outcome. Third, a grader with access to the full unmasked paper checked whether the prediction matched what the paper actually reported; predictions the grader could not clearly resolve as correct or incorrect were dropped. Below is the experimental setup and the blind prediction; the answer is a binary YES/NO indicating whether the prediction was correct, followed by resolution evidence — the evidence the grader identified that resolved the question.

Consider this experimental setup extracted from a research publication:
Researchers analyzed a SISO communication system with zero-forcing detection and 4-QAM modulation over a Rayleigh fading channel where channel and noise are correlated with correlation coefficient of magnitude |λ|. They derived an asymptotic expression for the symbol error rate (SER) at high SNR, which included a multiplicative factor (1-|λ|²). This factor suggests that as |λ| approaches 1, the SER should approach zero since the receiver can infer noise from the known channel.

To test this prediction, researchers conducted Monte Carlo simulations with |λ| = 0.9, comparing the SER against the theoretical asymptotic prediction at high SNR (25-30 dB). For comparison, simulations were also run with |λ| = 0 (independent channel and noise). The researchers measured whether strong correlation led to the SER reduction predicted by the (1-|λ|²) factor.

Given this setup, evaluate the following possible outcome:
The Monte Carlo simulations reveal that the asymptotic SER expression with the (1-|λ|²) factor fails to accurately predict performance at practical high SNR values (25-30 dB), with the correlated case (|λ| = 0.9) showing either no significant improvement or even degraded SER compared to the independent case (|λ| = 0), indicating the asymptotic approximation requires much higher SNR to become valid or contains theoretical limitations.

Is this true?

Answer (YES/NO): NO